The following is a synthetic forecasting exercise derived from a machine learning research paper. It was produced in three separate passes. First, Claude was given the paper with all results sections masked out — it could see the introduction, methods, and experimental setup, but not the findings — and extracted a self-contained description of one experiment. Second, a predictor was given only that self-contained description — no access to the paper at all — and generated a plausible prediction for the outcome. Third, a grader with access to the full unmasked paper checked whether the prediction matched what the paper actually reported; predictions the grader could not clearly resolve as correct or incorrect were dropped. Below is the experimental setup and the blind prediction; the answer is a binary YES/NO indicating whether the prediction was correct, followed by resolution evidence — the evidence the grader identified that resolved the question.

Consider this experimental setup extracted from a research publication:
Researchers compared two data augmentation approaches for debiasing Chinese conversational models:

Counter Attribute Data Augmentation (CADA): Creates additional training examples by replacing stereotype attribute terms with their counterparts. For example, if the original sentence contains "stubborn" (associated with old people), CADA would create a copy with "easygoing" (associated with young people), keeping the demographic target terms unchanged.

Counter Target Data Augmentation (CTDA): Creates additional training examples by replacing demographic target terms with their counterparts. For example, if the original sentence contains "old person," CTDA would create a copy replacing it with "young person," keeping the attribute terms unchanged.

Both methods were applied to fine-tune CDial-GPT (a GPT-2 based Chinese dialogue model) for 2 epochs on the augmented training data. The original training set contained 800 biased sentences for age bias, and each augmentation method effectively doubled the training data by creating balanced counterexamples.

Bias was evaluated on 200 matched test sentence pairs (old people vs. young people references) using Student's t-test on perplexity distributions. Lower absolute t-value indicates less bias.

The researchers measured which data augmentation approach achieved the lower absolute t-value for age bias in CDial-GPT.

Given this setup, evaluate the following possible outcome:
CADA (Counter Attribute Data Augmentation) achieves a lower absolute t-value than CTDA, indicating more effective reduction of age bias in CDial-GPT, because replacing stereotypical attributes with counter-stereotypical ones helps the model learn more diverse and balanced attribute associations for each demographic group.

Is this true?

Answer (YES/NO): NO